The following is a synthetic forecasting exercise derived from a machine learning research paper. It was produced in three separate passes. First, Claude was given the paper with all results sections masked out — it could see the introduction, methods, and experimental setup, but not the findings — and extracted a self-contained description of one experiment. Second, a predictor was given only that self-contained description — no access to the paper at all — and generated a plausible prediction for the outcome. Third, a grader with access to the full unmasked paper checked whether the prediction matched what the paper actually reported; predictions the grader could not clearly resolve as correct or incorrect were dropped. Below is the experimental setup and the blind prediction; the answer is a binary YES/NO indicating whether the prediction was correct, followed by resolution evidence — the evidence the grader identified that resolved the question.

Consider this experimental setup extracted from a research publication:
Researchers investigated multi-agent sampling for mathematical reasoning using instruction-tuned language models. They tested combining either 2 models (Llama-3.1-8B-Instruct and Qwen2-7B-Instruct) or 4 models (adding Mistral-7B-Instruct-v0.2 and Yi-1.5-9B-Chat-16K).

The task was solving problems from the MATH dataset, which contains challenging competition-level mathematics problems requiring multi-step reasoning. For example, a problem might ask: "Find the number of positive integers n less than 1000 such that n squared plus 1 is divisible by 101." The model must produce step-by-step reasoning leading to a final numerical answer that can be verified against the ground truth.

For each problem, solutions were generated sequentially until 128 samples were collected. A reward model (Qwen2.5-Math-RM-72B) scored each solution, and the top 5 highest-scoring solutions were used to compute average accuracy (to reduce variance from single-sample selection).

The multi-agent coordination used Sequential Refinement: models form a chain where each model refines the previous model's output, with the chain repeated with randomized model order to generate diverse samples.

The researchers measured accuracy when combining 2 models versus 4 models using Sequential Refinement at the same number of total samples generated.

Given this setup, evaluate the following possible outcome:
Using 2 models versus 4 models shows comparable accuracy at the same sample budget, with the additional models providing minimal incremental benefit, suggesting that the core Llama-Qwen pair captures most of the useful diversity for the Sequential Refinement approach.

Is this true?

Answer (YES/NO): YES